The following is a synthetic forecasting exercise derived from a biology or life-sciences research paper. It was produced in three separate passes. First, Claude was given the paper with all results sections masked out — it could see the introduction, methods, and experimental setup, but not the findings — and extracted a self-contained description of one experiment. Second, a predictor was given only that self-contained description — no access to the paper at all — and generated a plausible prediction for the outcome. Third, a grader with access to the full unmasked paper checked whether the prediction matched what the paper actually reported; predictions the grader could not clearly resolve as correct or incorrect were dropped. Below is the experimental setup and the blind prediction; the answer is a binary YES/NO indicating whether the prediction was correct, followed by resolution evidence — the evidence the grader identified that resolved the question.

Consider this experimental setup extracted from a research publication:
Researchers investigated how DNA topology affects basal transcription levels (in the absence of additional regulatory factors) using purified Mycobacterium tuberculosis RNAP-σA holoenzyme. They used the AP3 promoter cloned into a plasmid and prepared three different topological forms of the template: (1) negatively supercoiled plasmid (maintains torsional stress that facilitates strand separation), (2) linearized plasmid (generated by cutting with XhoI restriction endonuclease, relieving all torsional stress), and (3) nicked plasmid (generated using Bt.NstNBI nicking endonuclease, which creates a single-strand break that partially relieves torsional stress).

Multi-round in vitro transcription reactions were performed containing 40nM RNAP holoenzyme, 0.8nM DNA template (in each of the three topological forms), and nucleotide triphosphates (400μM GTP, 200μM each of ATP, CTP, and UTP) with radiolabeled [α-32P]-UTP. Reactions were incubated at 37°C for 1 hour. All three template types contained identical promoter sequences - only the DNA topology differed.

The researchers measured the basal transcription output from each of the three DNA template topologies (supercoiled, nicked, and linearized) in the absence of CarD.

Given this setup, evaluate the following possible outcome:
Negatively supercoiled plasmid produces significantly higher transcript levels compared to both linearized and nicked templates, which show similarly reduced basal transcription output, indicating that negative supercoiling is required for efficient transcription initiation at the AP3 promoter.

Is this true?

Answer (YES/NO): YES